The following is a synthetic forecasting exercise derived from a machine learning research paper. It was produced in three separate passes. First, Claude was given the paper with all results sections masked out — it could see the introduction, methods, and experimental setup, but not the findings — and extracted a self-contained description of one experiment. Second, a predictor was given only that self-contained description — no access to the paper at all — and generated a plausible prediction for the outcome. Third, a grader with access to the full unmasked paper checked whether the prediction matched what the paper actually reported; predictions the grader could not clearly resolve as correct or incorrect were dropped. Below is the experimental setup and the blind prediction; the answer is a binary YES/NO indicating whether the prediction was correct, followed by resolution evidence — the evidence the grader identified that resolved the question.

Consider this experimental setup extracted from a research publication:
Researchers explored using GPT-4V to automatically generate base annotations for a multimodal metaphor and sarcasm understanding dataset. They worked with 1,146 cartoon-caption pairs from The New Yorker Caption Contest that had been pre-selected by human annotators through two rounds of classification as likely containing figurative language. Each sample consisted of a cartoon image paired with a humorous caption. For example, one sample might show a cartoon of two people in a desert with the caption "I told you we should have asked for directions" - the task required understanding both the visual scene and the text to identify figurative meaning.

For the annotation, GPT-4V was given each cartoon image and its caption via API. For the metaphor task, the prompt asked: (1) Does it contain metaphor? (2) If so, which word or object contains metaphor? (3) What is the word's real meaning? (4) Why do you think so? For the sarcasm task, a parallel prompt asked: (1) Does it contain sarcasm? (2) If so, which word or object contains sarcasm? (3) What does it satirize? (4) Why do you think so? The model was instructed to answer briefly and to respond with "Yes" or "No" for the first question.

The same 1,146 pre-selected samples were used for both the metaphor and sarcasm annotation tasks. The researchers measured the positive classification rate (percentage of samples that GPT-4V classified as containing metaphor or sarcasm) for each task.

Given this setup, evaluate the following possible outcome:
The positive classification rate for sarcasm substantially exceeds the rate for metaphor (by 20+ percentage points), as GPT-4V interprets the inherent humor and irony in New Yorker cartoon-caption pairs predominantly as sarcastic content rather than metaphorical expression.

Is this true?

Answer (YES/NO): NO